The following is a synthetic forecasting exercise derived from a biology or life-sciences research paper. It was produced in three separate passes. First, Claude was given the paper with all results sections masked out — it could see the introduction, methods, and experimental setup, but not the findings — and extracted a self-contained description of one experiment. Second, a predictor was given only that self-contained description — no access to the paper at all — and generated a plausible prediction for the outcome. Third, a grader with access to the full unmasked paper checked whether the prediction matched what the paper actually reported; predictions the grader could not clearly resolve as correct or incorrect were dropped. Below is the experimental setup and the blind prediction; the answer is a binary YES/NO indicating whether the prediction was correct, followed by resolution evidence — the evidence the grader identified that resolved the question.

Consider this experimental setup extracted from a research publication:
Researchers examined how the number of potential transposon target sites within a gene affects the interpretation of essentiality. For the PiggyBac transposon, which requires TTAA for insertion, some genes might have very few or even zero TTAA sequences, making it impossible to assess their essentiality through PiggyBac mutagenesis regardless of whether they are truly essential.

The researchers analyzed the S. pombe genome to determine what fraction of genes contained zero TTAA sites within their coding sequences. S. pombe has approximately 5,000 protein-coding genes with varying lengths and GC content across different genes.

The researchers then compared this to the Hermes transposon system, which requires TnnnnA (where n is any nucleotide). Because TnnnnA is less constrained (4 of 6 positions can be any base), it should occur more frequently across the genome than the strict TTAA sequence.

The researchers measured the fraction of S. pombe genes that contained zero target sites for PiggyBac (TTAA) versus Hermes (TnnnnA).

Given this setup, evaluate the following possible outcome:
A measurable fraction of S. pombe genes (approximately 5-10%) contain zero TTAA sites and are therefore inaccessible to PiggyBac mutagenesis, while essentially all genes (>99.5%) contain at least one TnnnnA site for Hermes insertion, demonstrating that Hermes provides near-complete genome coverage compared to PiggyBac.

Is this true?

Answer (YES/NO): NO